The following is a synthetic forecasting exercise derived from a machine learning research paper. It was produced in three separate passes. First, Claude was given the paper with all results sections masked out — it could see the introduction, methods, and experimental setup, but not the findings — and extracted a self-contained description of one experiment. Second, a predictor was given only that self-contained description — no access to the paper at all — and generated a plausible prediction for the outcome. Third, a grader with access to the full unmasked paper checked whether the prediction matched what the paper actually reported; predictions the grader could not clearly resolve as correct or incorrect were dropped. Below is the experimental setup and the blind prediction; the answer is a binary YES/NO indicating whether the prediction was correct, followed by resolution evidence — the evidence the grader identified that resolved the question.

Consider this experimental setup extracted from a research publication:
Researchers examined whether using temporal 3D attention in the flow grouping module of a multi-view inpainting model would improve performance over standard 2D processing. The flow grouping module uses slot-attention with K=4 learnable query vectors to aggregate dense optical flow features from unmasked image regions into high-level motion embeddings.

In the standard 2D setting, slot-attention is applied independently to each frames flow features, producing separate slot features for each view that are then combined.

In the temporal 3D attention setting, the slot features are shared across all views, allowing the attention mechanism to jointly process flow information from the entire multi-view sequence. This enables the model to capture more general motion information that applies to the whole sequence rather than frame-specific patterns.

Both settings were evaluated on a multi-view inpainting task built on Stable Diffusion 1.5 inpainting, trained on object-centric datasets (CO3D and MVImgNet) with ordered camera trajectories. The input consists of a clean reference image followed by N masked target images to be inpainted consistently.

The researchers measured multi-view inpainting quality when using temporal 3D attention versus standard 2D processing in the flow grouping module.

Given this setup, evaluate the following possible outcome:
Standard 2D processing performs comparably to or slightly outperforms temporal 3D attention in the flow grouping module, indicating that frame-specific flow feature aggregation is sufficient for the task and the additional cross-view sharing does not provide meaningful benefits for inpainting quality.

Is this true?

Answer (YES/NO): NO